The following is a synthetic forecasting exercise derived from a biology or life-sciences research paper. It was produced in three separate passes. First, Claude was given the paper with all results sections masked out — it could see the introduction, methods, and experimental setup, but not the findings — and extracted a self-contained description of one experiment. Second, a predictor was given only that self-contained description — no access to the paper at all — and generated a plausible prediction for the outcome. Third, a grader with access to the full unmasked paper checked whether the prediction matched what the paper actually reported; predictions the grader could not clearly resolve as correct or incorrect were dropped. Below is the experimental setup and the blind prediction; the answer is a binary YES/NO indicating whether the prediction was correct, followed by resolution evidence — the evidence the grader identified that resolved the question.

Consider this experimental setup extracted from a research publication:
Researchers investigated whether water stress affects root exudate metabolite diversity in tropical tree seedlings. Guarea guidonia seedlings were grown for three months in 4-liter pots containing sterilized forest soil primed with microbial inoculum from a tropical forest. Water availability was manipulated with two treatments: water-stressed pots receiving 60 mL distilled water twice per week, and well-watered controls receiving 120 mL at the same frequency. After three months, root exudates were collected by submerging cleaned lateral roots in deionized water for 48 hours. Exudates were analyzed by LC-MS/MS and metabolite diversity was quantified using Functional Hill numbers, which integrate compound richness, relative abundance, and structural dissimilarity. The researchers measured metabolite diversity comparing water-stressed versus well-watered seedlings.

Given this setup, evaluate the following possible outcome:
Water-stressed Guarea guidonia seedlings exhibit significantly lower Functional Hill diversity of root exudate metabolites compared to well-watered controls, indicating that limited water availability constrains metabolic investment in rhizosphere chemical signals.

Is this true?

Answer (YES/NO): YES